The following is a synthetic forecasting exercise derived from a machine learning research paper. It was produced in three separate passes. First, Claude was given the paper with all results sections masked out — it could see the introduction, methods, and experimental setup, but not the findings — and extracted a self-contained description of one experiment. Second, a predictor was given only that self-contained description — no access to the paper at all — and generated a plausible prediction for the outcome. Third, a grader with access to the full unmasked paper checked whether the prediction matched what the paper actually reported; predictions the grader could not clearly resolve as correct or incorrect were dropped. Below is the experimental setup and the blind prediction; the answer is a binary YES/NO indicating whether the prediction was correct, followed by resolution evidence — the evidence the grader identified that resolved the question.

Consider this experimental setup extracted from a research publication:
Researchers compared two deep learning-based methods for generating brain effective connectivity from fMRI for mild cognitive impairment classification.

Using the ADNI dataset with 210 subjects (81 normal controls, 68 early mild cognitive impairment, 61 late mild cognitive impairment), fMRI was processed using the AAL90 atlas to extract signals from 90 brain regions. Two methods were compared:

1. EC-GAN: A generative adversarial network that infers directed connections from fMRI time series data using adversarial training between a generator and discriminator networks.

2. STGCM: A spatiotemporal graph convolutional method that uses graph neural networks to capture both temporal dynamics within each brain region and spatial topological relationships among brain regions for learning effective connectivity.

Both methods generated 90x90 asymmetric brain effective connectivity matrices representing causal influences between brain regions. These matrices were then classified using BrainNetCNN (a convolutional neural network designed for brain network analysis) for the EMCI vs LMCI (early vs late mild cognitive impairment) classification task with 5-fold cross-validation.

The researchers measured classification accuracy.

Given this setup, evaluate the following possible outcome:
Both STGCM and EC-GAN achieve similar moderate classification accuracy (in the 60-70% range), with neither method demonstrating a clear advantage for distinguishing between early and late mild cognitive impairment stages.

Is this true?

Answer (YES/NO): NO